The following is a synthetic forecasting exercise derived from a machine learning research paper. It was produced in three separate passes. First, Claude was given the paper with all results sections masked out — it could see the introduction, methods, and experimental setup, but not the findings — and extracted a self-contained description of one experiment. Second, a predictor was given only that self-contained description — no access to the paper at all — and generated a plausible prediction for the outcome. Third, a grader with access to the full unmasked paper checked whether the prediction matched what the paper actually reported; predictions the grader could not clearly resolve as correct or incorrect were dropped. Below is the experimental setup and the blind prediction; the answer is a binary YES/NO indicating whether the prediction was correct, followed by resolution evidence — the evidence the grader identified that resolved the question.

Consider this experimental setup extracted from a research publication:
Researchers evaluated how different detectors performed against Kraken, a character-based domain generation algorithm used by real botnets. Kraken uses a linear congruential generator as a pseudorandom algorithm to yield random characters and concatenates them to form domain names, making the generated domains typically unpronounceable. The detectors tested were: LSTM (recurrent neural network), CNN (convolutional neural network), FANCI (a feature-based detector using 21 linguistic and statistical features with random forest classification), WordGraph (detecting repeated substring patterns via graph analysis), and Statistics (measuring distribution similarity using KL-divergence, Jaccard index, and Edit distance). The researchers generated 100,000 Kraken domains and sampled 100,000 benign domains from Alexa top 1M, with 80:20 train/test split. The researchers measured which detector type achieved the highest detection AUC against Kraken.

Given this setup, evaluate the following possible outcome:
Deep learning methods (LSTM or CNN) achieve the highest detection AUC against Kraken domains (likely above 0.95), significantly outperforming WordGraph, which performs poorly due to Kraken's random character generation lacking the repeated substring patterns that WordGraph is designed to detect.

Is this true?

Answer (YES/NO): YES